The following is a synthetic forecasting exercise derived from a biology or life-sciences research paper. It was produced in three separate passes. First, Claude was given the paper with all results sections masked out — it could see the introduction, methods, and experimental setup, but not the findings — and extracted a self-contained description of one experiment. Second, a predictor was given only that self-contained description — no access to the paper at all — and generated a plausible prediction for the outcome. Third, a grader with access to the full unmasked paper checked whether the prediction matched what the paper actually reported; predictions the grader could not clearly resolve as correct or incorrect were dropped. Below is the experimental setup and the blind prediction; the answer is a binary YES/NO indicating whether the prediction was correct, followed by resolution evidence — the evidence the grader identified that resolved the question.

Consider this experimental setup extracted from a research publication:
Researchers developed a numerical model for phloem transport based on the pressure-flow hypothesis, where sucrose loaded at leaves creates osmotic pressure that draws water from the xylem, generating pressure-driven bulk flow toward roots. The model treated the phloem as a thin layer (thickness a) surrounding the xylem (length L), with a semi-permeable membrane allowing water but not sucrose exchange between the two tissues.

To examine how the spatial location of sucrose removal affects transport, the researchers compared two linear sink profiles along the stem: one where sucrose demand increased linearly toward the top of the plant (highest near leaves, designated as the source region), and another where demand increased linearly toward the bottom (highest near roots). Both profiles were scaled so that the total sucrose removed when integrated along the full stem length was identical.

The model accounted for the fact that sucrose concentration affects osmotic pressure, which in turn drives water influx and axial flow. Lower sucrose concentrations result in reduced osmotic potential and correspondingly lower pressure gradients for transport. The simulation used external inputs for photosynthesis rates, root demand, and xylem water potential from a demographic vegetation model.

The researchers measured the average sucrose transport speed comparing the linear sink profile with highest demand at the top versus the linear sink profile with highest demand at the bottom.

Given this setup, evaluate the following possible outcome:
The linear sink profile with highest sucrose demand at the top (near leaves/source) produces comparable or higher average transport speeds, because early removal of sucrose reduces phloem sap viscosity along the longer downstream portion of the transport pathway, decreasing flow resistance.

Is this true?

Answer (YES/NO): NO